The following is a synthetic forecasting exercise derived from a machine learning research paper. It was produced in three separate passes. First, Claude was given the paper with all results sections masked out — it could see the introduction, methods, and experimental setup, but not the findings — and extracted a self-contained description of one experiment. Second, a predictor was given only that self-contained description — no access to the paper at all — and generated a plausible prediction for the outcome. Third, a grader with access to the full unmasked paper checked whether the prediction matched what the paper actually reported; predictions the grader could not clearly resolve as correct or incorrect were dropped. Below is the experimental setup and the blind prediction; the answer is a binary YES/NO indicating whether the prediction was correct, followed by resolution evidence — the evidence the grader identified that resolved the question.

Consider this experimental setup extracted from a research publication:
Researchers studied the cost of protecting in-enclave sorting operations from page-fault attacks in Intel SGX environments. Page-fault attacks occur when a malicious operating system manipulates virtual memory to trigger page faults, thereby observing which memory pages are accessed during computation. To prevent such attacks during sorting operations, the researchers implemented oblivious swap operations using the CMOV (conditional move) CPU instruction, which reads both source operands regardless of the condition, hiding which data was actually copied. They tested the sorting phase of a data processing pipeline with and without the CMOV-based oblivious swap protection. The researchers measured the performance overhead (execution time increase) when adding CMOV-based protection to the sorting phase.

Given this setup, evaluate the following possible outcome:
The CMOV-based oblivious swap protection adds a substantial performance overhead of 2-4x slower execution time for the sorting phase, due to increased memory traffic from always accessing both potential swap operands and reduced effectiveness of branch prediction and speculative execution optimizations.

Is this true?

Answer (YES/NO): YES